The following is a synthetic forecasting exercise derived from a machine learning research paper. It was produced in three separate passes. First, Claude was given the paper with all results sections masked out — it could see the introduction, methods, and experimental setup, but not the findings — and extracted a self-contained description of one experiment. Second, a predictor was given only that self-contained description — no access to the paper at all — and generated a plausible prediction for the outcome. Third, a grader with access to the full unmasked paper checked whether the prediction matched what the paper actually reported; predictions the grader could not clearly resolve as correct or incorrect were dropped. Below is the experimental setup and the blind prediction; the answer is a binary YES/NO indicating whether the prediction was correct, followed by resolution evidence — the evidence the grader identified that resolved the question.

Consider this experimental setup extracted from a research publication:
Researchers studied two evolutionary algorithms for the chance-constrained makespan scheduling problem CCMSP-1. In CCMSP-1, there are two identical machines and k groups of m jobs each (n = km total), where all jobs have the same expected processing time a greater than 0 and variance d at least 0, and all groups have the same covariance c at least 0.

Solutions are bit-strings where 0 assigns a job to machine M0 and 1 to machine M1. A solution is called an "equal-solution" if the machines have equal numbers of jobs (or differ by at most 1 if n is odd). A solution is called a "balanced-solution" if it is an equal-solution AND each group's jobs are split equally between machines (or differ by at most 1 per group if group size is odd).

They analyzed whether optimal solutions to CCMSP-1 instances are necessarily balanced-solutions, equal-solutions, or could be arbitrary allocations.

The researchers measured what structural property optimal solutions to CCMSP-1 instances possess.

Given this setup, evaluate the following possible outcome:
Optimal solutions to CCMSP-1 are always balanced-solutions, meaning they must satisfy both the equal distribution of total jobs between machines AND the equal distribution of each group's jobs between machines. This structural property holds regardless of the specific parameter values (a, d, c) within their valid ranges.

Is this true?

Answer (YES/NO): YES